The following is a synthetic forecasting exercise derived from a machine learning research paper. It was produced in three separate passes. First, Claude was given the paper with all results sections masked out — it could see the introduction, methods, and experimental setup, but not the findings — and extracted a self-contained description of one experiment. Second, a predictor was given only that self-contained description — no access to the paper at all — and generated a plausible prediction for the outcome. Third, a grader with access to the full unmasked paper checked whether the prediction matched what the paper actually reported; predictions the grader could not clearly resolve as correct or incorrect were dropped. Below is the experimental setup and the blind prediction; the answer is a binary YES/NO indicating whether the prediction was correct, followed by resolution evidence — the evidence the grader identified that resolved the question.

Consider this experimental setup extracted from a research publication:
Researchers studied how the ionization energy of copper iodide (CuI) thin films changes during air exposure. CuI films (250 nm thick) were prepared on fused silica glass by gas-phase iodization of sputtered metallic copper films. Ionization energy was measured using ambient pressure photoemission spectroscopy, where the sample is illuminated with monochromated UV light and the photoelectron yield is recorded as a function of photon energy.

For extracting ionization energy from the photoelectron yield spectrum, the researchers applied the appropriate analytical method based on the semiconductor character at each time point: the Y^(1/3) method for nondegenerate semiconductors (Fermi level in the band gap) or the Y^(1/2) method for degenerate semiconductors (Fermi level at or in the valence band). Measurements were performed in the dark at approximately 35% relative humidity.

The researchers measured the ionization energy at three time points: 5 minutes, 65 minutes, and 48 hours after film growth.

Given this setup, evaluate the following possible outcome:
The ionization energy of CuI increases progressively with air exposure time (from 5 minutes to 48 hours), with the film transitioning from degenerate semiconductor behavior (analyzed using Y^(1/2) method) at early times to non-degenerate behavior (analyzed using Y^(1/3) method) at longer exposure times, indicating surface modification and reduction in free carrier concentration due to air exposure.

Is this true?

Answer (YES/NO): NO